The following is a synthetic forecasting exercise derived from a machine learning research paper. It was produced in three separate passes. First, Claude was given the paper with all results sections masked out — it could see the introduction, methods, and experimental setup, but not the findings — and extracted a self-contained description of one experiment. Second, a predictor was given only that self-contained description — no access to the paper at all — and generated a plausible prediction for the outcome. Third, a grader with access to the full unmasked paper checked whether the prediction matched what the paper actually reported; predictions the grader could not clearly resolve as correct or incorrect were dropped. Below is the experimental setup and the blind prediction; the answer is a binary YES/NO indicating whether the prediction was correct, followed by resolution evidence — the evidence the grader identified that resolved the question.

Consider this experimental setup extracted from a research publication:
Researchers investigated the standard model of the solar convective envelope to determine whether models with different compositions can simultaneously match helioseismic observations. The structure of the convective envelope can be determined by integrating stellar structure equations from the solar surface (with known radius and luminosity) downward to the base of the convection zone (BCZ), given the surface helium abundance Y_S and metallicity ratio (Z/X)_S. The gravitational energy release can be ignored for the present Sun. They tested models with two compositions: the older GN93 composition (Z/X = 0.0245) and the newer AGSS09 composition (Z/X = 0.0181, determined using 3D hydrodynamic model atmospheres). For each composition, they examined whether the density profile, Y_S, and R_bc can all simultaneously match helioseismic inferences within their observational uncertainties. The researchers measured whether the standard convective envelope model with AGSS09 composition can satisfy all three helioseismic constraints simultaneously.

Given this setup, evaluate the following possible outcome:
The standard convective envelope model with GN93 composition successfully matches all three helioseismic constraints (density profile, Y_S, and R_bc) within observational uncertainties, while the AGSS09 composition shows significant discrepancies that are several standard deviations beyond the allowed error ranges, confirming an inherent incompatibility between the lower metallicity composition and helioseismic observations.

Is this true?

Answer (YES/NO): YES